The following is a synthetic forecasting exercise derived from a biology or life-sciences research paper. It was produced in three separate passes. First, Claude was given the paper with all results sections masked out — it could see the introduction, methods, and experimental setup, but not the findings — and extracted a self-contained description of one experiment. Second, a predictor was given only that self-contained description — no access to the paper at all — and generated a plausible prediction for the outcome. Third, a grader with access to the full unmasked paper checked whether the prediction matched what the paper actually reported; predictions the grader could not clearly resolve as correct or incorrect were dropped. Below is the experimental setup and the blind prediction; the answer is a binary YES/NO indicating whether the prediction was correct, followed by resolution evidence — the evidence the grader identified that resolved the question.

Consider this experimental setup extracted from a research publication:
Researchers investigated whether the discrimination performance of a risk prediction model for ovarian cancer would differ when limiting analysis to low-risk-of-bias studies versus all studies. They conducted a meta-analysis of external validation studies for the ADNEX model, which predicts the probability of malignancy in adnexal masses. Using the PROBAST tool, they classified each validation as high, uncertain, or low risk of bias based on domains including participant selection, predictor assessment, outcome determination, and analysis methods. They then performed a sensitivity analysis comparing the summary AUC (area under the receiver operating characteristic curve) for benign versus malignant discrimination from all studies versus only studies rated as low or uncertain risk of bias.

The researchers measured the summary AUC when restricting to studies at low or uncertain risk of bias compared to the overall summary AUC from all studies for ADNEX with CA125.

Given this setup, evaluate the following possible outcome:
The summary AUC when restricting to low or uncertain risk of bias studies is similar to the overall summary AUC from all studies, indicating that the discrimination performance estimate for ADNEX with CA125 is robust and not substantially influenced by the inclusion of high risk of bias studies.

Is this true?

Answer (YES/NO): YES